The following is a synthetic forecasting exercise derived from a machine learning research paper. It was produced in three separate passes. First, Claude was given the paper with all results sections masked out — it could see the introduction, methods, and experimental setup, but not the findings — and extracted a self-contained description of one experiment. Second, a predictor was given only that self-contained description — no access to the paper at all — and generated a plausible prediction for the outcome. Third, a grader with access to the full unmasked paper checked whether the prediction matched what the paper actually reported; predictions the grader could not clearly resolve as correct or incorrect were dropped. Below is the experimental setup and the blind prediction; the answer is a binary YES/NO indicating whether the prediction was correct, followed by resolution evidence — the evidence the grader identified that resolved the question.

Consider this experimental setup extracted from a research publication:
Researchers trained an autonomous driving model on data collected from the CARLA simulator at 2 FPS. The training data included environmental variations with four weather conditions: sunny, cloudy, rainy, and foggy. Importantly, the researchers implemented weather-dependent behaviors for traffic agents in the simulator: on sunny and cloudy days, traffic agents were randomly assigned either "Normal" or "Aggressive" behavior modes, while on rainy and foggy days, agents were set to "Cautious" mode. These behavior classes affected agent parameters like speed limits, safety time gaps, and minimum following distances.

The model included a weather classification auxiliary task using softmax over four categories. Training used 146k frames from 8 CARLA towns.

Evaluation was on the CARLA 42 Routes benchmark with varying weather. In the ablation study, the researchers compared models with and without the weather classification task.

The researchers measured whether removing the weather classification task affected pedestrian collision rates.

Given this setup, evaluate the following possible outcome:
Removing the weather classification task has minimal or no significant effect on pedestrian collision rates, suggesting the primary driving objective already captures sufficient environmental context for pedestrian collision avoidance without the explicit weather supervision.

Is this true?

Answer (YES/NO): NO